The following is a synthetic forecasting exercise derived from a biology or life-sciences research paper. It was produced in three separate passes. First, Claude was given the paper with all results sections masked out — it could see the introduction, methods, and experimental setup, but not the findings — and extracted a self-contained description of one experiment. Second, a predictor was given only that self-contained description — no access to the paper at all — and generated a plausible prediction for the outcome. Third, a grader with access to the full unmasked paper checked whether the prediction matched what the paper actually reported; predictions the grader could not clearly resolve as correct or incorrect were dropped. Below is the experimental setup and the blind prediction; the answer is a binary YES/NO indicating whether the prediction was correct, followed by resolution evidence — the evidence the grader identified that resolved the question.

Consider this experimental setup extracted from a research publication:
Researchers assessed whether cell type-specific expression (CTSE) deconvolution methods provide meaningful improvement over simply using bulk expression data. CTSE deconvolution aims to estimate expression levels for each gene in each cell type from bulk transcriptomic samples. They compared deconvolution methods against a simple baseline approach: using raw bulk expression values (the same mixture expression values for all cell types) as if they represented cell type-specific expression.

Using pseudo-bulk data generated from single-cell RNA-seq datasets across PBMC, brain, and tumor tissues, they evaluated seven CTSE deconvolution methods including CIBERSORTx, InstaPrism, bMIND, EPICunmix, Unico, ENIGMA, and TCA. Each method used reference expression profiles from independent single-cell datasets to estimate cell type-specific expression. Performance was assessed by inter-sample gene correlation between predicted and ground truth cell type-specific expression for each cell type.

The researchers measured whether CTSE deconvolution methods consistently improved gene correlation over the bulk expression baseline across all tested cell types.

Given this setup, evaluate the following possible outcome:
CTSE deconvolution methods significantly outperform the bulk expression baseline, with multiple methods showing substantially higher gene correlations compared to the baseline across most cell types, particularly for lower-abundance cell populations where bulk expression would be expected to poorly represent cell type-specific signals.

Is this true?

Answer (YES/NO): NO